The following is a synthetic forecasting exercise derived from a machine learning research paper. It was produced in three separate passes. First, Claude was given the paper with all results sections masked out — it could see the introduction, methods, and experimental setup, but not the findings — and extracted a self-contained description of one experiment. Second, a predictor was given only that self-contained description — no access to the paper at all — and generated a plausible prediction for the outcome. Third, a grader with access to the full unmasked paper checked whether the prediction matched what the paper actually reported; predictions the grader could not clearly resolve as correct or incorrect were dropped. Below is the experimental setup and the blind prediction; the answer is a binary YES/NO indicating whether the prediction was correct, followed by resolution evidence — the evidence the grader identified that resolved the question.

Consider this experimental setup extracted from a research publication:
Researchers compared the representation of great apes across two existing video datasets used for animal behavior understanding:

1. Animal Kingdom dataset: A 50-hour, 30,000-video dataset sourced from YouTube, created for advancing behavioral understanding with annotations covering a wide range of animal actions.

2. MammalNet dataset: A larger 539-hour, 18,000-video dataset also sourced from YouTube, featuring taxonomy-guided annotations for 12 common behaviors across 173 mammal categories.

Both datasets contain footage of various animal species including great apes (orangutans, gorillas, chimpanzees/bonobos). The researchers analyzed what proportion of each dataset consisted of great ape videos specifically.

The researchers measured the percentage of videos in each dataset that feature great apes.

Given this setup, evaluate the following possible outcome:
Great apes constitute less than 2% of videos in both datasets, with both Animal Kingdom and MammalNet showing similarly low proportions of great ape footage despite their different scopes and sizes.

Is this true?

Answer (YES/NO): NO